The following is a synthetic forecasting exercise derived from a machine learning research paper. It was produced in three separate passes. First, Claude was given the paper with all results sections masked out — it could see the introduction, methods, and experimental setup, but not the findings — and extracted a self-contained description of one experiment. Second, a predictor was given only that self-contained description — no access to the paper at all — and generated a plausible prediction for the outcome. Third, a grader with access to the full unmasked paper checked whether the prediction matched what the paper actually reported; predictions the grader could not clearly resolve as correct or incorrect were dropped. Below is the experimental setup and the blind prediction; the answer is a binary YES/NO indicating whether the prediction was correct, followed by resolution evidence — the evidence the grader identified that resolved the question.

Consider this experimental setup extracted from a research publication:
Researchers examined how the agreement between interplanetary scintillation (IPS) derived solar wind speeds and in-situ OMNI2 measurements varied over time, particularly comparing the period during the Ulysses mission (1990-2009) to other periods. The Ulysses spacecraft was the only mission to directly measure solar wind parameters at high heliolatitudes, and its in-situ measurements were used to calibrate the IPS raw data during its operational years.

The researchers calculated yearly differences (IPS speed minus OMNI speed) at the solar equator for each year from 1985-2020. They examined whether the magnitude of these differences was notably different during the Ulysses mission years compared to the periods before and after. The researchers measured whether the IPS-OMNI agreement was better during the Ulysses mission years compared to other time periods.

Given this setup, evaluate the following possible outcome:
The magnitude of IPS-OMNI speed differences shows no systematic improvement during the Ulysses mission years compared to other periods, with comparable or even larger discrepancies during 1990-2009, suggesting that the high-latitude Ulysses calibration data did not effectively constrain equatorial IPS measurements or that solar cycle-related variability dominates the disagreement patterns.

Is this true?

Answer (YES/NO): NO